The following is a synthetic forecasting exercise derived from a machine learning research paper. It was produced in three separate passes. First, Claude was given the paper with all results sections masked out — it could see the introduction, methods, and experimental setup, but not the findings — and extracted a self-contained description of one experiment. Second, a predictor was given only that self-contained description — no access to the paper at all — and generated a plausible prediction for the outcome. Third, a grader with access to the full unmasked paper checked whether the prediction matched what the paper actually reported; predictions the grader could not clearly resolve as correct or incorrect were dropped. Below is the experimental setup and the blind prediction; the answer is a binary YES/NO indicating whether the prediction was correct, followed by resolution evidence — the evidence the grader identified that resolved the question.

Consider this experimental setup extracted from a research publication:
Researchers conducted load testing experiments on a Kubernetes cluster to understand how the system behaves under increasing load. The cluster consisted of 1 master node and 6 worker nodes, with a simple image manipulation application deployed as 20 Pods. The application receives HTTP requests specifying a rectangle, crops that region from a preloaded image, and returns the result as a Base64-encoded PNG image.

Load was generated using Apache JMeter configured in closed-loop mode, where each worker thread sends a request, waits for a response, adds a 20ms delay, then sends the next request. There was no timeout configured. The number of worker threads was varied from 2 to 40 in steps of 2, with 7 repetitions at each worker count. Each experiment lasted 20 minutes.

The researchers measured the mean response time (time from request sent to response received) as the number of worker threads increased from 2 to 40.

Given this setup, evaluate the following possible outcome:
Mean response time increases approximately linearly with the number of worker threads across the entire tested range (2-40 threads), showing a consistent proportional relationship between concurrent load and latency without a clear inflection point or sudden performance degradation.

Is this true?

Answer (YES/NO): NO